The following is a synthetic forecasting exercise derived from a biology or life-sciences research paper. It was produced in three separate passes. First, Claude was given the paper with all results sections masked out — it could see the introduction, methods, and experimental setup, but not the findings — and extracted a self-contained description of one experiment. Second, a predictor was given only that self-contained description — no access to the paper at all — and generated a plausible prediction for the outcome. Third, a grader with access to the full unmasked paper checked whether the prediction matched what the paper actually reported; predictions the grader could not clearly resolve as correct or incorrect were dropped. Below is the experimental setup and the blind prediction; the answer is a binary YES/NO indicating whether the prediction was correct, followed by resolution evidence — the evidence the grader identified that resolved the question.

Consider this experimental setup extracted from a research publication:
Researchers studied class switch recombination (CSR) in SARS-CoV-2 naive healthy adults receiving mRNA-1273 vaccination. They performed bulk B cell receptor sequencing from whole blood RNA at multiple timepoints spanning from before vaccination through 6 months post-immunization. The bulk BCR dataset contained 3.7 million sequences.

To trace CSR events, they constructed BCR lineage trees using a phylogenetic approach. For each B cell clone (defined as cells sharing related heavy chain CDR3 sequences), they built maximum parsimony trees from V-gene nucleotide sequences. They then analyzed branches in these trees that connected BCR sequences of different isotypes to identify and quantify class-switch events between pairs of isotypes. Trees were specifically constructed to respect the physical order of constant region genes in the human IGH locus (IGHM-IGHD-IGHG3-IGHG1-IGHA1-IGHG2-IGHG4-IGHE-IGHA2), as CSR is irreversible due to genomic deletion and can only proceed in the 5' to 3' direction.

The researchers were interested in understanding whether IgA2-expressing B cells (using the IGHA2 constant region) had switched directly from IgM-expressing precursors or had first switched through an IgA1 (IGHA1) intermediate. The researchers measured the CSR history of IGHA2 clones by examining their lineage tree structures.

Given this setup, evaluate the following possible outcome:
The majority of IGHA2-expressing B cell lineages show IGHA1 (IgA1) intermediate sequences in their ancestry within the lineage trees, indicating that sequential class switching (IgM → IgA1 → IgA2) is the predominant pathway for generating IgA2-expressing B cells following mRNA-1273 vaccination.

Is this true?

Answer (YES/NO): YES